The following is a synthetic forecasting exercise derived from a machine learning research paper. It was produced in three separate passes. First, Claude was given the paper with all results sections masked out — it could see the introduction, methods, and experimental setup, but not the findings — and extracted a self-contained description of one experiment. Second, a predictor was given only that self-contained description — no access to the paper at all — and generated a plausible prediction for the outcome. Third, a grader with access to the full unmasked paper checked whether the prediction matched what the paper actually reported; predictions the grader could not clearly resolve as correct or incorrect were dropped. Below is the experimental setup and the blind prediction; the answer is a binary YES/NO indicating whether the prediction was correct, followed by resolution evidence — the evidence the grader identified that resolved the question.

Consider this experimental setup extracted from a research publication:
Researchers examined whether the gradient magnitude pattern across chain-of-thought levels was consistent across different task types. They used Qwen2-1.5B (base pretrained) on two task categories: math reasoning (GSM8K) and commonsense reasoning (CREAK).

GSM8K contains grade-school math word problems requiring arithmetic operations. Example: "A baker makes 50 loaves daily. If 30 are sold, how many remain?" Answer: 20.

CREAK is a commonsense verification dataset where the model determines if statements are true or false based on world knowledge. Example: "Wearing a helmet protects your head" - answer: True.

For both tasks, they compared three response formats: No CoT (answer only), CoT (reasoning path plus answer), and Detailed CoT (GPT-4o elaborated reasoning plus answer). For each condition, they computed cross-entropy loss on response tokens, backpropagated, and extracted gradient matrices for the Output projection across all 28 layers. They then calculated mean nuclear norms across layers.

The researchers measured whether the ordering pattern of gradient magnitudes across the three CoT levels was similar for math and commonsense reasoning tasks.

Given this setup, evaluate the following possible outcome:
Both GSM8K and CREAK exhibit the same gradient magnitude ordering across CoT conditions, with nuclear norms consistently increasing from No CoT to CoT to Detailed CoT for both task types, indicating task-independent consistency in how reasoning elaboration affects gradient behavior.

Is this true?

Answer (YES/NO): NO